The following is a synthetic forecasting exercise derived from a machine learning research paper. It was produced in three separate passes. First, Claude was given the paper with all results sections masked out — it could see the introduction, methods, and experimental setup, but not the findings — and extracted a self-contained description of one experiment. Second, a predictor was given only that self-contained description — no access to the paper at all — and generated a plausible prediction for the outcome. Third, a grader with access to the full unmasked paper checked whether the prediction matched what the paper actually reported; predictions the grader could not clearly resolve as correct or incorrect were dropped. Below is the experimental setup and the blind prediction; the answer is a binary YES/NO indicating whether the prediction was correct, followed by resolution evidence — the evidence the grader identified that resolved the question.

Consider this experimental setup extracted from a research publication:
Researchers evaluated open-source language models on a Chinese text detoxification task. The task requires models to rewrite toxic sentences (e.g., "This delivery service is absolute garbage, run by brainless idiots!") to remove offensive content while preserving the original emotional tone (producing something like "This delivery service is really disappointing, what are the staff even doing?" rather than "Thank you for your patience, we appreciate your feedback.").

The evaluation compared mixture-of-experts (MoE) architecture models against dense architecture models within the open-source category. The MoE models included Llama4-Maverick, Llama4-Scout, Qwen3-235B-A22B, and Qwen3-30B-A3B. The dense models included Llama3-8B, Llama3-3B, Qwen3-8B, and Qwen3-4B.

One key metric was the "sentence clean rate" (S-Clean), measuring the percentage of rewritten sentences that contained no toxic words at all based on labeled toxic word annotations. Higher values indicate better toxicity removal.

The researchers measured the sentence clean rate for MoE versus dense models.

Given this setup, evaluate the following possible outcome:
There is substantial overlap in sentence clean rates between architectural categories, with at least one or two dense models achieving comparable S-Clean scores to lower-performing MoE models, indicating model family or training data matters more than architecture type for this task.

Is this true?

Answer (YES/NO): NO